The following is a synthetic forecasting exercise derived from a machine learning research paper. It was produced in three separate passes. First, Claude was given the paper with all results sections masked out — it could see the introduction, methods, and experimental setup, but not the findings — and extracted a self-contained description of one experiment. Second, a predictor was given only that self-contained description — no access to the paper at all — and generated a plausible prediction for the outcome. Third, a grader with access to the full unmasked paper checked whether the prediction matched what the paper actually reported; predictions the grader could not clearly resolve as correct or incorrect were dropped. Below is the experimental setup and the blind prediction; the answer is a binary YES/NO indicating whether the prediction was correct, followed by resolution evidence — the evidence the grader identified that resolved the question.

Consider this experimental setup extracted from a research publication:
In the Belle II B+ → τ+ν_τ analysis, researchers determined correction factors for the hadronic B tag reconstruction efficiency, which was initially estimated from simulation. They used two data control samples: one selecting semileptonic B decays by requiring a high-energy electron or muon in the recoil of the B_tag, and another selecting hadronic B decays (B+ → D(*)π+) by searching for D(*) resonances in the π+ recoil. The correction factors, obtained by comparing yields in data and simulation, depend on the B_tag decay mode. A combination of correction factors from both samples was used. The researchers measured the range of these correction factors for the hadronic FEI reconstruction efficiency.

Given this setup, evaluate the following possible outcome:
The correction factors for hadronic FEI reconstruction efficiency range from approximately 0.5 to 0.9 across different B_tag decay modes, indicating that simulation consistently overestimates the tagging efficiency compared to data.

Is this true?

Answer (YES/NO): NO